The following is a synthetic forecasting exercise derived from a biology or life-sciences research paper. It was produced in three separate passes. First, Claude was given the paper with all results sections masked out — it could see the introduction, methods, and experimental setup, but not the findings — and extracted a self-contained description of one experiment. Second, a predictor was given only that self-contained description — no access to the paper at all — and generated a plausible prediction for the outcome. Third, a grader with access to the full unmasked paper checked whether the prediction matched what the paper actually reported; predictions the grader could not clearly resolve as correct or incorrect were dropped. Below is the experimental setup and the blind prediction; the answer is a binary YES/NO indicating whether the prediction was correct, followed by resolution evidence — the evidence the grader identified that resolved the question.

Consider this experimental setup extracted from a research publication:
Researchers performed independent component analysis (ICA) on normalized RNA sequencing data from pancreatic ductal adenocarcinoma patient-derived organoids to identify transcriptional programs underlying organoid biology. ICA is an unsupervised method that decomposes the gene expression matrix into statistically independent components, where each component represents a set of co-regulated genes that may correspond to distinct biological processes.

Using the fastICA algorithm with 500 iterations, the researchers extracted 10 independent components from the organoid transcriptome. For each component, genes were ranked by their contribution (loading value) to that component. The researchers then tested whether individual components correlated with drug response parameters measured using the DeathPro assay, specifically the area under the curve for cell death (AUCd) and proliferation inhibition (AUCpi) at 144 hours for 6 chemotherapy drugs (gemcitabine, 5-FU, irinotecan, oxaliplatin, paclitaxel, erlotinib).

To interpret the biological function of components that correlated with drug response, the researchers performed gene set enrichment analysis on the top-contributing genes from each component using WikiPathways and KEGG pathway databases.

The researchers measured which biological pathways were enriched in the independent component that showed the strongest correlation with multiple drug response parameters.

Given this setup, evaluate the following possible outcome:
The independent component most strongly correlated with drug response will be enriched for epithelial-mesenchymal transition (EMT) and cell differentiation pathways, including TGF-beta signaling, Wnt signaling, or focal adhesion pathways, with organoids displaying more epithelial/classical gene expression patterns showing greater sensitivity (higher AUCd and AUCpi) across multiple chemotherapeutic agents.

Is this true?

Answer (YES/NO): NO